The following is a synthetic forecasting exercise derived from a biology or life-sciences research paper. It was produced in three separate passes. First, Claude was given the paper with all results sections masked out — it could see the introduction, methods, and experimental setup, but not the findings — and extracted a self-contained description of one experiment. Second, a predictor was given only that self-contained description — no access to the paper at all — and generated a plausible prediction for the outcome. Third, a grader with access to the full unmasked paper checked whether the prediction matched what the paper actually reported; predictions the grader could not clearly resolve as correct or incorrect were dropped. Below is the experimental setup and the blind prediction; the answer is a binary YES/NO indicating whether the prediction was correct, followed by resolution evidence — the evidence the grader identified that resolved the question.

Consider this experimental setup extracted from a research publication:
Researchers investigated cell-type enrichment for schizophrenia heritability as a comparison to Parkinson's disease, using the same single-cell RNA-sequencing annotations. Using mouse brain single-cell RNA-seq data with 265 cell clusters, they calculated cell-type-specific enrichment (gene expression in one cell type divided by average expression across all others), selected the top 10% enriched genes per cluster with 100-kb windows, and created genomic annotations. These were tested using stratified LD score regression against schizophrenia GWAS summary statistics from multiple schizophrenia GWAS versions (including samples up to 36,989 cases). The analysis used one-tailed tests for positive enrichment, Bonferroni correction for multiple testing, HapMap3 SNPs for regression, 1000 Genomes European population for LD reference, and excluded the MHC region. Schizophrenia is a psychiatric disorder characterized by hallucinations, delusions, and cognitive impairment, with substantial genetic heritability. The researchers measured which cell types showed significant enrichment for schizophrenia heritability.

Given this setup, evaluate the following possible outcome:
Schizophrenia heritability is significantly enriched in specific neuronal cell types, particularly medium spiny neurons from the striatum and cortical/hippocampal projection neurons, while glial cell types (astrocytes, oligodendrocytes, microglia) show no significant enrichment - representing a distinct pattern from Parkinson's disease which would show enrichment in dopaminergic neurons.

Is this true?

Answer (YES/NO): NO